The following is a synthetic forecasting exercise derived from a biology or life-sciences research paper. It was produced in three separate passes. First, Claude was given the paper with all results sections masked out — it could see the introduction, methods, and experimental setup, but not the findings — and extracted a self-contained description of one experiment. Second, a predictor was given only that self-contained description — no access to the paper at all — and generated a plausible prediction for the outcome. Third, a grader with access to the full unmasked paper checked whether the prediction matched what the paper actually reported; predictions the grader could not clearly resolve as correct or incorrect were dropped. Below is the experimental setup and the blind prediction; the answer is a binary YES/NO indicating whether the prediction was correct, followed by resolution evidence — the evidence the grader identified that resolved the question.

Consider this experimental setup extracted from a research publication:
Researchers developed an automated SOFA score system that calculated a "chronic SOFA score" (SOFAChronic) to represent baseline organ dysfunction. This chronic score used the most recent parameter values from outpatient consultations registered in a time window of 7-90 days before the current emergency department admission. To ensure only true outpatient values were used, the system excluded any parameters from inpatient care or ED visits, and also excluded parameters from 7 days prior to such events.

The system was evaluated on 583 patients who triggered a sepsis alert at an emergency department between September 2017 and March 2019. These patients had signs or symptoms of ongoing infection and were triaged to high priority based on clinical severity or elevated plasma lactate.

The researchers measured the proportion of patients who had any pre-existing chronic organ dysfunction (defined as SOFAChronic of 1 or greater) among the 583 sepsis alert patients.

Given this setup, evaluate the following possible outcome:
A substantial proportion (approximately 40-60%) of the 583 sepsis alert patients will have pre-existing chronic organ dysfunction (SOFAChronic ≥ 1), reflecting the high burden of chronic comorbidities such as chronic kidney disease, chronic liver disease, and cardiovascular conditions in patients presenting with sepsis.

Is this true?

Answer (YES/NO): NO